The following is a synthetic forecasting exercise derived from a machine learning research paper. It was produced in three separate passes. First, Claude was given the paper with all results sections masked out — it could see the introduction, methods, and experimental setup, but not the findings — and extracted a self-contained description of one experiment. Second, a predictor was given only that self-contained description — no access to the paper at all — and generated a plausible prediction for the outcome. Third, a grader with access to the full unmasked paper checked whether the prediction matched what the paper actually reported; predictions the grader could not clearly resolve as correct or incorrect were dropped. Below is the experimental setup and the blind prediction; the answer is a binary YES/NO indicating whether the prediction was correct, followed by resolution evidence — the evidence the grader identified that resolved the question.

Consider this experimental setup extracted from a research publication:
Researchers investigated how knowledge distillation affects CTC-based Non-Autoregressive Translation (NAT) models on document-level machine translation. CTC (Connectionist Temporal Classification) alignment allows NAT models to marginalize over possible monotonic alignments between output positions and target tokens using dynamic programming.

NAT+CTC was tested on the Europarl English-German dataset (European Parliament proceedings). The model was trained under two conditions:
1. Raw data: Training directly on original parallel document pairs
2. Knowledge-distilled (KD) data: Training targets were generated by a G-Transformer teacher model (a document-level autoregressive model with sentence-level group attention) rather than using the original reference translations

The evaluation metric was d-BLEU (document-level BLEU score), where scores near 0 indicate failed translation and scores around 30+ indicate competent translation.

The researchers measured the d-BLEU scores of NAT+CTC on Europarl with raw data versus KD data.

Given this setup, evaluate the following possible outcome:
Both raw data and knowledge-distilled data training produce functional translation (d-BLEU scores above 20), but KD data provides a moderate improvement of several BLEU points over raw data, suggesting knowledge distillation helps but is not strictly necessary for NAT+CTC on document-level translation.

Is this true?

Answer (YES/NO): NO